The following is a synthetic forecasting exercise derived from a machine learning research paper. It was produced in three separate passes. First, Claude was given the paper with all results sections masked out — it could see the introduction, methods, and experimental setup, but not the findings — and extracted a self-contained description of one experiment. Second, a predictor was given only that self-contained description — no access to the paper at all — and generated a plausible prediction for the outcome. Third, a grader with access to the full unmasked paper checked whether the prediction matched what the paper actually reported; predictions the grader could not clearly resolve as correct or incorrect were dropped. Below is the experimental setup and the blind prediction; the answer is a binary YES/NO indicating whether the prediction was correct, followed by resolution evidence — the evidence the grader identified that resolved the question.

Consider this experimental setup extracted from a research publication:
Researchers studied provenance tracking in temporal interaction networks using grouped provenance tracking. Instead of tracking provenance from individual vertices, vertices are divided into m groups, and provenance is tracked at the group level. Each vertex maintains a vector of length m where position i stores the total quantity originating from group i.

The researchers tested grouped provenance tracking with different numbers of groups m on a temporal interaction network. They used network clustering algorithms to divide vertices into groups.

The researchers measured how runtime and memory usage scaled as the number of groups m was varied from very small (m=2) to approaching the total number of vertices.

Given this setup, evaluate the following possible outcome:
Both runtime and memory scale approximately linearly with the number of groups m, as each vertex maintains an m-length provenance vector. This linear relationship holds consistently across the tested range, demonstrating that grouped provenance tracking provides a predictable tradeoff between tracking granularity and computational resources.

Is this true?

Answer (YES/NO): NO